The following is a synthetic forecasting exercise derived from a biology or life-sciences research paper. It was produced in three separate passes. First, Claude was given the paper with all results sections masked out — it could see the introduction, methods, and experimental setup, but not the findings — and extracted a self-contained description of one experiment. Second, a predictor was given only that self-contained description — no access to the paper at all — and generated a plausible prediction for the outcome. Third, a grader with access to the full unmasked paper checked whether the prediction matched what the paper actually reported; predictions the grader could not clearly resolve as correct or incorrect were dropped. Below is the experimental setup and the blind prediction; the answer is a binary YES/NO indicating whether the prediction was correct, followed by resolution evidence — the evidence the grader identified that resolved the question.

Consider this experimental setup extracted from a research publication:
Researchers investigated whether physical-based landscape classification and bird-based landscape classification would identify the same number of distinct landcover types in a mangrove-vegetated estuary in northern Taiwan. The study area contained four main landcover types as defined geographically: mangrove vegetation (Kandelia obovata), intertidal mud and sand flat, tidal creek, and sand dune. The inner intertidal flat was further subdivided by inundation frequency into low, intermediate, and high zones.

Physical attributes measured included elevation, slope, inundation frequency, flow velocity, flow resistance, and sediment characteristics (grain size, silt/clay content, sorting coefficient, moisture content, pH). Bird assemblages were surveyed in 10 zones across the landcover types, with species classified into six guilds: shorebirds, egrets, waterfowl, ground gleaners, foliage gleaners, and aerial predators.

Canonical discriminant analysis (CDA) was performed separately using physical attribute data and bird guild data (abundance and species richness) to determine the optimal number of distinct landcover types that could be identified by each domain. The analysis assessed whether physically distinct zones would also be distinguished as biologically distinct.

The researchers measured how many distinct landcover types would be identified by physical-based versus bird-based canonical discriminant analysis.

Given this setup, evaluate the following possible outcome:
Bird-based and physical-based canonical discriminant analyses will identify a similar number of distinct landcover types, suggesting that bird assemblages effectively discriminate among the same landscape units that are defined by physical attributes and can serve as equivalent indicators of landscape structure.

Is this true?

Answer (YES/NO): NO